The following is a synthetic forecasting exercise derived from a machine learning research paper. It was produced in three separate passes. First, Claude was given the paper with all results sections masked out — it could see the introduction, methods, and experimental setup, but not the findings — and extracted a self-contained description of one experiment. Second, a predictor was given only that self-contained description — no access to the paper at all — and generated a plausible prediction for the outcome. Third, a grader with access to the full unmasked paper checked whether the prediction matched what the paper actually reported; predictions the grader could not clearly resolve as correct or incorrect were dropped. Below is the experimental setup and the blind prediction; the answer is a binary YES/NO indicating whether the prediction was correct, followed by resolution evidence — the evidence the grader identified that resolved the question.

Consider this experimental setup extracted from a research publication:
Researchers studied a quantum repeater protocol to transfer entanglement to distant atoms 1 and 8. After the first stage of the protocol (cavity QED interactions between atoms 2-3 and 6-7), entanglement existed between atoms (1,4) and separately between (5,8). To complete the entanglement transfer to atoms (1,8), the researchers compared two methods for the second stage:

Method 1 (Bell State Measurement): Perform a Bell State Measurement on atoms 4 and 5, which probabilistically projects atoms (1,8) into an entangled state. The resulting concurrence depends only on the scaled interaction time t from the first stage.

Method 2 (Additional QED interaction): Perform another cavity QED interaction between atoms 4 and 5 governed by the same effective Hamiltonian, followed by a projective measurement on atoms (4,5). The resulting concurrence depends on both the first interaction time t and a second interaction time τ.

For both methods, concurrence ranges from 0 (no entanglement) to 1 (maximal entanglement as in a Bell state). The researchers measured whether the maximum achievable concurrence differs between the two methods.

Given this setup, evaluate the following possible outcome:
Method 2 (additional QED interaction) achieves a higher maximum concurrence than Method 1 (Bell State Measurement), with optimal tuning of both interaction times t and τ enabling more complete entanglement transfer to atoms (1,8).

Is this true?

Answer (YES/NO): NO